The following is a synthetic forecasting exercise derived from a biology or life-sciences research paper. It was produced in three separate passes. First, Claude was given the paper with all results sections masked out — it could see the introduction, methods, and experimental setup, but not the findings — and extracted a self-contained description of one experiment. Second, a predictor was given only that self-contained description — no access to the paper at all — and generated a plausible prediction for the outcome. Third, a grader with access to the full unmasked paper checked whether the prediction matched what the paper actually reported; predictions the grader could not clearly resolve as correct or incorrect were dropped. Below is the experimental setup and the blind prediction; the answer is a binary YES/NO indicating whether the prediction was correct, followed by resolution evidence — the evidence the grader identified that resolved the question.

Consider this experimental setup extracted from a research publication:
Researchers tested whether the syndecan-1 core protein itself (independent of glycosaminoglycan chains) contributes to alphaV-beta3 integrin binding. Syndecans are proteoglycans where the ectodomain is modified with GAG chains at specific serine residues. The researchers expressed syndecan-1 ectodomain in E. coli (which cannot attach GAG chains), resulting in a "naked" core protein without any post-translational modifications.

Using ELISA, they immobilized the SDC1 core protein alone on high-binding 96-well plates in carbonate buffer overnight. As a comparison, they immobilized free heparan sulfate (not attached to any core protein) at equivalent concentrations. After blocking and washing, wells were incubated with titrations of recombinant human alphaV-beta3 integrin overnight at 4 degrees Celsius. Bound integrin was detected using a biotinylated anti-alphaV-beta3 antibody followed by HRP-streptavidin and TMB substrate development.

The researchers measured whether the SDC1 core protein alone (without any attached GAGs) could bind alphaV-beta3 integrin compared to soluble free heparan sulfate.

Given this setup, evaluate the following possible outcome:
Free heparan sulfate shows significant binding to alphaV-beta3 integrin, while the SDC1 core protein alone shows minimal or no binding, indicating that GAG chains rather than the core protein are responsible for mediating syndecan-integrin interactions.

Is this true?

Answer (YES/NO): NO